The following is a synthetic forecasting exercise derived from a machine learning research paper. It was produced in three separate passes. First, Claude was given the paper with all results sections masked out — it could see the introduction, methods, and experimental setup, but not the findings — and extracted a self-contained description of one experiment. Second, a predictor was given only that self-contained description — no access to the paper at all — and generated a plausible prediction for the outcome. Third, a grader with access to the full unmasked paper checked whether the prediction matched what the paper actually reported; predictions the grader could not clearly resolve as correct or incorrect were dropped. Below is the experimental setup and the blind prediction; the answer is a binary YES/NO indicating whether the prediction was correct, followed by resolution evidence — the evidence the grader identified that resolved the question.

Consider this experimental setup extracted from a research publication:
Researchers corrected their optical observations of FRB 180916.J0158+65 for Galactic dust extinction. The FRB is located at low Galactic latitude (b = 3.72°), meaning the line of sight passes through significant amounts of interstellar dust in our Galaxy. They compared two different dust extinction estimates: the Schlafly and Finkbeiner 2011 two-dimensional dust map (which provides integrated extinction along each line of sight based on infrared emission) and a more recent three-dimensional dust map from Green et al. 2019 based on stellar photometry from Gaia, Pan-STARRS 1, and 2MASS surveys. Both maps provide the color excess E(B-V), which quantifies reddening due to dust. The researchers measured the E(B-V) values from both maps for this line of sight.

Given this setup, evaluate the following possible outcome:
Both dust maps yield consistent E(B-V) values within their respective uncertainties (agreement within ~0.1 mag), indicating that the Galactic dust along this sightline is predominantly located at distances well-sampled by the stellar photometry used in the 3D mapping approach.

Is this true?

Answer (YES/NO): NO